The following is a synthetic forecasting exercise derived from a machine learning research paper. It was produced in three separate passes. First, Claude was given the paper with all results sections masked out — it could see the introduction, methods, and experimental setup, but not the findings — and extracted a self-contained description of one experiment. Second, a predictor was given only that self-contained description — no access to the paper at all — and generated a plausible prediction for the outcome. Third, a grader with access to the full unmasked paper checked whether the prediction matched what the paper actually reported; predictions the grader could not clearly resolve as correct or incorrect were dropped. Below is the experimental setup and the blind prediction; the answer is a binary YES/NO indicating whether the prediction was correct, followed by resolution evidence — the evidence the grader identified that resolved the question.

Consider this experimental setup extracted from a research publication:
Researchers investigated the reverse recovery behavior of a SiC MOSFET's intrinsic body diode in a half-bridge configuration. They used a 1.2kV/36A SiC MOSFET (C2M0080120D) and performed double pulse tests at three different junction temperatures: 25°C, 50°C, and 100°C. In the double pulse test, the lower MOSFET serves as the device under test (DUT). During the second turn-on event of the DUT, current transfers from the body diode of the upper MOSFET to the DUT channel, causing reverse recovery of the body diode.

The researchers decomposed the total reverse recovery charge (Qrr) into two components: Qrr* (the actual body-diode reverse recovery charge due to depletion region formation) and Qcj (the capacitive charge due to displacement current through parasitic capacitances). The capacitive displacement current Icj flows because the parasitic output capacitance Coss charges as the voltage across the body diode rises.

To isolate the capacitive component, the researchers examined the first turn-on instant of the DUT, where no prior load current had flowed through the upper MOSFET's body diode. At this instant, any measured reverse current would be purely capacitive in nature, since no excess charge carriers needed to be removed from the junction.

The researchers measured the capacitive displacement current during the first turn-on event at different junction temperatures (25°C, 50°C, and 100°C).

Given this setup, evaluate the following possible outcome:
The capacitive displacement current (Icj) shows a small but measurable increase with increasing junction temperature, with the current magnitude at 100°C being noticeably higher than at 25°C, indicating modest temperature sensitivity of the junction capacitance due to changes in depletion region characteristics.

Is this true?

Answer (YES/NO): NO